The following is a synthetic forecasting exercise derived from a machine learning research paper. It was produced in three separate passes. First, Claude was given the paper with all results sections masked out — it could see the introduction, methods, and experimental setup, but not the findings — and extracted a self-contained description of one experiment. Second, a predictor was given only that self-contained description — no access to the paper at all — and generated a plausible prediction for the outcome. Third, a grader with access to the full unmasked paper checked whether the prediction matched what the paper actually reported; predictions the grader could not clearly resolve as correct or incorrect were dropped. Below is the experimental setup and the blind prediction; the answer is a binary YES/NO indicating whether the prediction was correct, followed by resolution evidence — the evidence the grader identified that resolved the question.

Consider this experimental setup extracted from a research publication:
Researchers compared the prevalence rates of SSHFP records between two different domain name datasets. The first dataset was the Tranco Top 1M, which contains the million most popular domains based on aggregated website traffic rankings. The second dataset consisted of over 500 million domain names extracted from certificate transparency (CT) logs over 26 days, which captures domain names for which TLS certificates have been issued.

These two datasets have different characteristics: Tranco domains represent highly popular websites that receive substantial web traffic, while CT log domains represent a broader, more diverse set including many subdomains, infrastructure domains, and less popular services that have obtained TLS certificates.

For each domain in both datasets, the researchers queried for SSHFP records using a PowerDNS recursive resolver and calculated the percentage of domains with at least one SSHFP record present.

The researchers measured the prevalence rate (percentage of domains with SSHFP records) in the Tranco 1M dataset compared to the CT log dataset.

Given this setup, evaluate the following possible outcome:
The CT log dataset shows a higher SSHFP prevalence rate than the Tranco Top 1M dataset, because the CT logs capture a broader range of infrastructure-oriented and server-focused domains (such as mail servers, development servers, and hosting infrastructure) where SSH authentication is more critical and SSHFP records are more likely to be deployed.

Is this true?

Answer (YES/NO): NO